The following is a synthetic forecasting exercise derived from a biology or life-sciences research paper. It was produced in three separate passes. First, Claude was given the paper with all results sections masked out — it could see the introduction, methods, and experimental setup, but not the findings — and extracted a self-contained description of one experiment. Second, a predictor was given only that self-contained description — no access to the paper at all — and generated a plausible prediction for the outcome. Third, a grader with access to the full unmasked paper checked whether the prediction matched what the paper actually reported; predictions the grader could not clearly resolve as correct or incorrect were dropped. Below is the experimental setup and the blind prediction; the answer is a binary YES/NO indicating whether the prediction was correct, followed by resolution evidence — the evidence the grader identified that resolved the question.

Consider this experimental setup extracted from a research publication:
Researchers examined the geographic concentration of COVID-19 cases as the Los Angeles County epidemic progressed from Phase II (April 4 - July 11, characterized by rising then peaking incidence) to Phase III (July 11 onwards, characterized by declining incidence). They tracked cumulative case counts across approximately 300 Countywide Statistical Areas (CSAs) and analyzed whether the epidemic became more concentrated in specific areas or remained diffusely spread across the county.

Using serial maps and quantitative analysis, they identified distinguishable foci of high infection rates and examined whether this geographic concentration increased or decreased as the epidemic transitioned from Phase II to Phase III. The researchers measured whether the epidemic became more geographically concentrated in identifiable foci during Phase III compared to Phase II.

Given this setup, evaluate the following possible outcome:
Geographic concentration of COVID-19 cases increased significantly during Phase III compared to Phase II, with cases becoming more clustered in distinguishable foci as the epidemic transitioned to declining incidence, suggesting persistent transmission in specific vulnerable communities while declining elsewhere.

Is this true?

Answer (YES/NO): YES